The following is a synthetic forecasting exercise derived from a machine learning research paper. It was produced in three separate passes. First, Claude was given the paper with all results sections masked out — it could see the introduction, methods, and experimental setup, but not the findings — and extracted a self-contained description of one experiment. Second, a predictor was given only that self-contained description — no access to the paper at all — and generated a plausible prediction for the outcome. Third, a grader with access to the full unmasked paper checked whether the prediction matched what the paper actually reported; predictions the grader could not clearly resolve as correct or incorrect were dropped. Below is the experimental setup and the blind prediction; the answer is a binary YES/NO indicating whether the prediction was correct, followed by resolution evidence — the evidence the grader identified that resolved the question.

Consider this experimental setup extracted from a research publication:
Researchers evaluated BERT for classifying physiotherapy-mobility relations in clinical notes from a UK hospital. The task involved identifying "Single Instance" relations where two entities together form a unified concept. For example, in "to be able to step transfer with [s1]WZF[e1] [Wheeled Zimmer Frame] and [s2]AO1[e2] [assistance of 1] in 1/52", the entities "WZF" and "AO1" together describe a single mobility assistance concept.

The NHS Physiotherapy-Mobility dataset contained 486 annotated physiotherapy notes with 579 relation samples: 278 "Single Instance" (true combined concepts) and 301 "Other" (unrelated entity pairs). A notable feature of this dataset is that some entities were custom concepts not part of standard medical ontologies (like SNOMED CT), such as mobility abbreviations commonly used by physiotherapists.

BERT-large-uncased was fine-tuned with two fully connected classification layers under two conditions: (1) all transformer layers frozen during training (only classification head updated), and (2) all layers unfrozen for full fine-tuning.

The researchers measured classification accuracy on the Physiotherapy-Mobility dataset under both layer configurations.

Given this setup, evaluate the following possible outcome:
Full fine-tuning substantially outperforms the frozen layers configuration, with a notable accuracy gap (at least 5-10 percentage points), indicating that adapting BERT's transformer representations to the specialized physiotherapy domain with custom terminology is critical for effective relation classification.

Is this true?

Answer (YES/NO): YES